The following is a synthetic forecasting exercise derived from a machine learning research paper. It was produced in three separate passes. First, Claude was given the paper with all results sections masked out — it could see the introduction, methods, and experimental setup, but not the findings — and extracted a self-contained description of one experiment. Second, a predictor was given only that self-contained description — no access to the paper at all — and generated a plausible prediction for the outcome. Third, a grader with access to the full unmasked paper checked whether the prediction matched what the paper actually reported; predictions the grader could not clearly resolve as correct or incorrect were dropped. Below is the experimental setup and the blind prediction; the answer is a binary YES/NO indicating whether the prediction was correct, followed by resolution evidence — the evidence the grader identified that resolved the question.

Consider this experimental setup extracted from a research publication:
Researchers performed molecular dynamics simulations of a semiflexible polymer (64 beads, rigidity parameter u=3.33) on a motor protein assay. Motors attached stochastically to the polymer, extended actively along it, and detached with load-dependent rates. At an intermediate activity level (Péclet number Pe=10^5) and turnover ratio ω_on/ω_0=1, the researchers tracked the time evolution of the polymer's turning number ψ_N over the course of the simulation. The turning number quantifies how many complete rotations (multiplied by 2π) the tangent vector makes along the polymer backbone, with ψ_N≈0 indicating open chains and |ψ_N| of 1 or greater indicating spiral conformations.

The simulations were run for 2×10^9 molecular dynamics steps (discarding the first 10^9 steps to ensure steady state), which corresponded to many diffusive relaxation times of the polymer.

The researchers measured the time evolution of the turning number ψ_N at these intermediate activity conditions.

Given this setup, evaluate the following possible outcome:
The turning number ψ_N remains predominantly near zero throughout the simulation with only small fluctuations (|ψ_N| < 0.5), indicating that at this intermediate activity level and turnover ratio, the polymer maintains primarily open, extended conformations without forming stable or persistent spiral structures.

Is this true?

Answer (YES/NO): NO